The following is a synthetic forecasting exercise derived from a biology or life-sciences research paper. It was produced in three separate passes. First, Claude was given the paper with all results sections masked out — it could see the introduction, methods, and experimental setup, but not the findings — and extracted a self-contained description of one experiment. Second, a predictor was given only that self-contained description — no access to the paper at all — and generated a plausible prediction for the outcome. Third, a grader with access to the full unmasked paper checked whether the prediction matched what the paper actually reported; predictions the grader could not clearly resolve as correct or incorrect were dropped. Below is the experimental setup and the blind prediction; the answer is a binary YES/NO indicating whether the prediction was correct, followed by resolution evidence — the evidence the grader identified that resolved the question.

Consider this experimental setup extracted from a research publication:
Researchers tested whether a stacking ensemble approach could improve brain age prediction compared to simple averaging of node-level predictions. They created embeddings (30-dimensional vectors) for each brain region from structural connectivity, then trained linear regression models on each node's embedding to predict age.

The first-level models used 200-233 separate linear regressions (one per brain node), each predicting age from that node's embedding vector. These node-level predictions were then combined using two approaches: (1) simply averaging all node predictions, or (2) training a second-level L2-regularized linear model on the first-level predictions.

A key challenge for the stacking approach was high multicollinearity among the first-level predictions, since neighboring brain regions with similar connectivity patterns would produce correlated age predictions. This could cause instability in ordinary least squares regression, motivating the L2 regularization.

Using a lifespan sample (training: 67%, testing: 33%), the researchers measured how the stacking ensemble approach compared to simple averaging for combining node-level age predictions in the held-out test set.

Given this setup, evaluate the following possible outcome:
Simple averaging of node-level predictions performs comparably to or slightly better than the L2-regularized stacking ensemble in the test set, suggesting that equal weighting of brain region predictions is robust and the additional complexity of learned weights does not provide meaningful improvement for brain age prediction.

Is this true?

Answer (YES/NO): NO